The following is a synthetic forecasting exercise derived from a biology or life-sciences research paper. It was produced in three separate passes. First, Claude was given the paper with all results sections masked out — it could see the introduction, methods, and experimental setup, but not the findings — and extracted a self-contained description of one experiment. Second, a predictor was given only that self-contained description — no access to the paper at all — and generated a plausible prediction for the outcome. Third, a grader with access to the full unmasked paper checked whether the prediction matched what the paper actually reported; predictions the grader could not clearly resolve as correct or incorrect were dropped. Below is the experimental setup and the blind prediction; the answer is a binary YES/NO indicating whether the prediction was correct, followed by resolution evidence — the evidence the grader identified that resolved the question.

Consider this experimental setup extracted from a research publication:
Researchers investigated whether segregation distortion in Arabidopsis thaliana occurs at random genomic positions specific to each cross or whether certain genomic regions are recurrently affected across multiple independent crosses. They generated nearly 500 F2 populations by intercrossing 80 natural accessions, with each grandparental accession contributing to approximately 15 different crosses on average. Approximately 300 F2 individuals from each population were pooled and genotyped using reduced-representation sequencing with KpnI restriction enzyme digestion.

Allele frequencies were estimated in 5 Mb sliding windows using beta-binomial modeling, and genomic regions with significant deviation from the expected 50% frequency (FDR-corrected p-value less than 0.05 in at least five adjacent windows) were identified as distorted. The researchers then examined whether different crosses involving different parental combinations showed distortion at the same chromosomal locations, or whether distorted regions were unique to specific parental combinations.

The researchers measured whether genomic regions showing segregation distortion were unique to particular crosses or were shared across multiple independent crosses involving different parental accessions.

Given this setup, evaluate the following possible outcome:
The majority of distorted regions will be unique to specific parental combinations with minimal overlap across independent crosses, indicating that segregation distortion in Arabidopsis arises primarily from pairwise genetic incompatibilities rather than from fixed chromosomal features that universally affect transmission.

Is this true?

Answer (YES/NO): NO